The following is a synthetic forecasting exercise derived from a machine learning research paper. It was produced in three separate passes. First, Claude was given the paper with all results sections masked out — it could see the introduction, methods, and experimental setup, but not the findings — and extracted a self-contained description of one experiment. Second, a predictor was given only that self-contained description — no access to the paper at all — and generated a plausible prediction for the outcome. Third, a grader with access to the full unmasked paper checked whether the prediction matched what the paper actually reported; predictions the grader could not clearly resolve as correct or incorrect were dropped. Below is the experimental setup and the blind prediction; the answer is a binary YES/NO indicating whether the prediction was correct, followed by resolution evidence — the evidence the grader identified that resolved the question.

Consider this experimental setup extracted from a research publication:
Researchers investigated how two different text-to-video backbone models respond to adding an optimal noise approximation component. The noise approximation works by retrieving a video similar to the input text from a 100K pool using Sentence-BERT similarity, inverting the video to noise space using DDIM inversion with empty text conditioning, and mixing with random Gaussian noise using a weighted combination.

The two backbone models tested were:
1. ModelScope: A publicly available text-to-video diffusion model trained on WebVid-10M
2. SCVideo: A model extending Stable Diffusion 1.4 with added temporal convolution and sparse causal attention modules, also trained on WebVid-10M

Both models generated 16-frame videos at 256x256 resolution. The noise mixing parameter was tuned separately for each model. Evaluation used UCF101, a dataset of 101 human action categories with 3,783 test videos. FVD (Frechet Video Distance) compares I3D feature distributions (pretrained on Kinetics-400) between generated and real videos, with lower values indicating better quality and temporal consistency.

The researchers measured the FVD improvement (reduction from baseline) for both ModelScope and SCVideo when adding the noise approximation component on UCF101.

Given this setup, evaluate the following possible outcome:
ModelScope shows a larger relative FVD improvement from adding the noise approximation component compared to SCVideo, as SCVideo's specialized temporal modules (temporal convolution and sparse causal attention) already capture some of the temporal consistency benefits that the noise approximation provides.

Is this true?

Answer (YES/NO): NO